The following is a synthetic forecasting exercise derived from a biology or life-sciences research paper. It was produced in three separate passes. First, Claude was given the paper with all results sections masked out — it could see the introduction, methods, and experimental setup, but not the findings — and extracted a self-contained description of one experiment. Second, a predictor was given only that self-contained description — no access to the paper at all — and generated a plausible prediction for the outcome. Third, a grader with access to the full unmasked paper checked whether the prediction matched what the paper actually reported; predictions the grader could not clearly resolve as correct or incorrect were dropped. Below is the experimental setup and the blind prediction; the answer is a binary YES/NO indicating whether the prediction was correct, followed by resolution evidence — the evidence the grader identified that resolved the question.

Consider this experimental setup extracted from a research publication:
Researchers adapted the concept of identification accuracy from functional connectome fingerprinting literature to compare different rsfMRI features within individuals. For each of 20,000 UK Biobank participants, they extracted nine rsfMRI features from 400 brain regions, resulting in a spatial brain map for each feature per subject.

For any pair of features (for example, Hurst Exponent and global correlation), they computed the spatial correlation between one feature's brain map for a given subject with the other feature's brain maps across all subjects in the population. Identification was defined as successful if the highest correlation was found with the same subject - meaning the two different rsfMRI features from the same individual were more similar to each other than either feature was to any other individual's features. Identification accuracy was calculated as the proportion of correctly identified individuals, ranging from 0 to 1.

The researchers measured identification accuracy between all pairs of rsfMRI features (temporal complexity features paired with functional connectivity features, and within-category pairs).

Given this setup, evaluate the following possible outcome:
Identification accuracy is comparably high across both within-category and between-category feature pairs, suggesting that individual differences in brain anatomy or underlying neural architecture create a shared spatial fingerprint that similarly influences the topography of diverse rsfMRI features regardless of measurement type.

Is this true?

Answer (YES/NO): NO